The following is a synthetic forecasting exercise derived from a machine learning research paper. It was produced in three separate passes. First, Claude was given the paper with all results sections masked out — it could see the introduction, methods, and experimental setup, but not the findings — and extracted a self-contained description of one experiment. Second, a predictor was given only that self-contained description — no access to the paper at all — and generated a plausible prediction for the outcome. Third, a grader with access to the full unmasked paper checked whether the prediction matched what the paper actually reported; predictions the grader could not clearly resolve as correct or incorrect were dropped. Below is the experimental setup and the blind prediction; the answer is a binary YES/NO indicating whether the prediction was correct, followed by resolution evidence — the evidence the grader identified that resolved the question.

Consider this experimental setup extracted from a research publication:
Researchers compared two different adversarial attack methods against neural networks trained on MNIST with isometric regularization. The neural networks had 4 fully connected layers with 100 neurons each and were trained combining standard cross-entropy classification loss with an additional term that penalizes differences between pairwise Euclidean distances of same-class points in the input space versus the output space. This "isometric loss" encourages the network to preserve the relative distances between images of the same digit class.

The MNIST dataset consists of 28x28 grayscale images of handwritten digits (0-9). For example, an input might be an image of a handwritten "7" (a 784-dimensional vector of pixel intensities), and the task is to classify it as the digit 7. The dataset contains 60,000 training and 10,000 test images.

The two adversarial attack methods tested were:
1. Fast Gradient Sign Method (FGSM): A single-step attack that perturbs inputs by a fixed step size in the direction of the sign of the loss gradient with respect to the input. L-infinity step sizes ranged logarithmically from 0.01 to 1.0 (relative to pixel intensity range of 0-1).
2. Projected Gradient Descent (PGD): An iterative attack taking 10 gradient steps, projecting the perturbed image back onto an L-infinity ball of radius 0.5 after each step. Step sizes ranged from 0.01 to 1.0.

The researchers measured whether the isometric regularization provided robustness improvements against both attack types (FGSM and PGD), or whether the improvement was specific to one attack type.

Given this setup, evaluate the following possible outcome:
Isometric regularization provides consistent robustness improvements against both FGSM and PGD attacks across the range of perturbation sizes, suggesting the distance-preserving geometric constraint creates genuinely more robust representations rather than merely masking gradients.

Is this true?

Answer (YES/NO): YES